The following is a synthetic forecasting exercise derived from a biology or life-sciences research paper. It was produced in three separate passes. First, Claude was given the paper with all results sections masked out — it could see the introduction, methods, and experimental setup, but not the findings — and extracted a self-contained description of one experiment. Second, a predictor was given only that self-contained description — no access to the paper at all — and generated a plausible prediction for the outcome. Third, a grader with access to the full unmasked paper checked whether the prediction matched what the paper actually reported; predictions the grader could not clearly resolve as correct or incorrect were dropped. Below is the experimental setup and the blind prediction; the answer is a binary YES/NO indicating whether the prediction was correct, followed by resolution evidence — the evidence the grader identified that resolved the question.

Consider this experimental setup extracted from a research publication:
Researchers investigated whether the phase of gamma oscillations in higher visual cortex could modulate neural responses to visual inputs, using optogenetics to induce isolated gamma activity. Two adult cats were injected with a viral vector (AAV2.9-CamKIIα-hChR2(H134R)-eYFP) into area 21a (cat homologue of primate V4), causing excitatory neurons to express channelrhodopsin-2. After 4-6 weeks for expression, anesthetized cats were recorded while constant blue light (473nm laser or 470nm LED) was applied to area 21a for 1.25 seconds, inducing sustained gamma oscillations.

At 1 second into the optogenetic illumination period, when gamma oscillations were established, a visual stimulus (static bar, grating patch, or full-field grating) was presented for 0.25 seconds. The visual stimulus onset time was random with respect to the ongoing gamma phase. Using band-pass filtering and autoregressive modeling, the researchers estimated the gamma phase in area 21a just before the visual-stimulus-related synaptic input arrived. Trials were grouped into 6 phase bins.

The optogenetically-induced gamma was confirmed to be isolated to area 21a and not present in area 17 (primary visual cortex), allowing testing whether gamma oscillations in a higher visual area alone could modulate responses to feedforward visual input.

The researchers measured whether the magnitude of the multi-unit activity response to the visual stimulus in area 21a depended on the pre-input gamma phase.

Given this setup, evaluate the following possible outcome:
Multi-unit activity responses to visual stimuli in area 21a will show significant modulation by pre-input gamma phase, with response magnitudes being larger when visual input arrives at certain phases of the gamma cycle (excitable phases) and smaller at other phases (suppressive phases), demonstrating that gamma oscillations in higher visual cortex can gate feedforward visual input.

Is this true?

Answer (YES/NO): YES